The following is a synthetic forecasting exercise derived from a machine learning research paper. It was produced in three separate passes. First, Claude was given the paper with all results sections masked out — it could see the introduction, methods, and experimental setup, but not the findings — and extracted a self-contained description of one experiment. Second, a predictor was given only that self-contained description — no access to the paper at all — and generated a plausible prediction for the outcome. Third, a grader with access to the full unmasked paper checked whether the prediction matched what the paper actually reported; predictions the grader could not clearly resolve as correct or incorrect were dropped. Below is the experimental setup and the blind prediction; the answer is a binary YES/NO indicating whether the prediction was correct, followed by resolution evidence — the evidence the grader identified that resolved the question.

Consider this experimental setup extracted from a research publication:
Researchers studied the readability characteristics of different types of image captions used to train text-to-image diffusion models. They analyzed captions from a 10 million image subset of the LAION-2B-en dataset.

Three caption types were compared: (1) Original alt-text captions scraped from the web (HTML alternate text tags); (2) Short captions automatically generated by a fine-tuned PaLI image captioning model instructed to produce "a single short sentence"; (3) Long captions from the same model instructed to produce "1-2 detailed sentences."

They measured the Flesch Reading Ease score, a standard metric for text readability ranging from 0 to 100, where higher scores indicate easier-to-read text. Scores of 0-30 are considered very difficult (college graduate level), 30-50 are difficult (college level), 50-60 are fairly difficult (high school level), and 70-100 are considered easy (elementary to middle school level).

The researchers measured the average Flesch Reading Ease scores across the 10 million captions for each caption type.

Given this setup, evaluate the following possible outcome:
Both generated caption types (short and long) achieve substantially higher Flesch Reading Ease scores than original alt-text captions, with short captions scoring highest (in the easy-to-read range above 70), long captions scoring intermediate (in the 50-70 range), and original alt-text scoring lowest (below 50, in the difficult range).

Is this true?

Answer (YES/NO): NO